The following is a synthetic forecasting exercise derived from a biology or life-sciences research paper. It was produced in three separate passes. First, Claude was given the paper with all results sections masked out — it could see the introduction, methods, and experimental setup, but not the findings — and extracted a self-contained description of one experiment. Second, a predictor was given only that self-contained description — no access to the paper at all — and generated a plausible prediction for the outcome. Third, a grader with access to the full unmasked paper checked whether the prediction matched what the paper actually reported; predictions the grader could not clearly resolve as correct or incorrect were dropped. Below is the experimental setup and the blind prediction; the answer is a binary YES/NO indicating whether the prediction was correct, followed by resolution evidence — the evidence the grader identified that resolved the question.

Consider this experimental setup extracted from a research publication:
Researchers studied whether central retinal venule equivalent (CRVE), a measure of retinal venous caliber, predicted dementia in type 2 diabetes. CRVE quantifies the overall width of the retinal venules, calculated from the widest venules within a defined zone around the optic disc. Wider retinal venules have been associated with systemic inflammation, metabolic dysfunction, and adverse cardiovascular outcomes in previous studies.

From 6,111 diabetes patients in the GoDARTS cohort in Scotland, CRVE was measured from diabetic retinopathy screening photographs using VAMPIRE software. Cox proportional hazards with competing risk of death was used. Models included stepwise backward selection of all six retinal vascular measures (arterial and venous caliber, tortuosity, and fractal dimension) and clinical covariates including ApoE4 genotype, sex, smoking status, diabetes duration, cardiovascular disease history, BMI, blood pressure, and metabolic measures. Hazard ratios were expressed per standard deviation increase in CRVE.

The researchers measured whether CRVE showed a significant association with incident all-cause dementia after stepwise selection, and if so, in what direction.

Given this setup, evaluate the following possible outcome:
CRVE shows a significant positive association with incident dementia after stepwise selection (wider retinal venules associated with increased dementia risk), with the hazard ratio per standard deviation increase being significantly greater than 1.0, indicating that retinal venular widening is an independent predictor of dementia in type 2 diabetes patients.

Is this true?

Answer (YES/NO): NO